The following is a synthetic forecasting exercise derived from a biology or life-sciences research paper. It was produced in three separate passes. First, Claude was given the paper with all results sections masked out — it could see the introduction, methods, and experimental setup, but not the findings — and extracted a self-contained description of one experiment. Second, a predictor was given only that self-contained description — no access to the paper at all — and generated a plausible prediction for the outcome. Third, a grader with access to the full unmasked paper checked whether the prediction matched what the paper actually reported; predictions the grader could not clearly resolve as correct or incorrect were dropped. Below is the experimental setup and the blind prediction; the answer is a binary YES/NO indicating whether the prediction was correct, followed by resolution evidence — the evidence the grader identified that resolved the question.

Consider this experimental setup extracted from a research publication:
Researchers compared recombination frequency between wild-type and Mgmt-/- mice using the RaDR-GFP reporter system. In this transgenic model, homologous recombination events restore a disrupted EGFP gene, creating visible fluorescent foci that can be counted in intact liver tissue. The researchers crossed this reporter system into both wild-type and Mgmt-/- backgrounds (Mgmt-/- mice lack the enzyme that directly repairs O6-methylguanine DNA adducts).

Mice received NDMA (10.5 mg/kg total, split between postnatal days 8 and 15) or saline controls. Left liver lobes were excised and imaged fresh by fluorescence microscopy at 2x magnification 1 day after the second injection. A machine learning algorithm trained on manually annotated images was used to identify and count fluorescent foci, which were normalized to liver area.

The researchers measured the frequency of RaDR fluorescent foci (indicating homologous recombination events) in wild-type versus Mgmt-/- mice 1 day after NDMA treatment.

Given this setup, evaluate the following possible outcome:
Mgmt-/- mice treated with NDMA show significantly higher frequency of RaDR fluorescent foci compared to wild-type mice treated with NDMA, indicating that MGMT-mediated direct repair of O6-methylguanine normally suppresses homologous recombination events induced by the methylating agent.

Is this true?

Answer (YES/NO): NO